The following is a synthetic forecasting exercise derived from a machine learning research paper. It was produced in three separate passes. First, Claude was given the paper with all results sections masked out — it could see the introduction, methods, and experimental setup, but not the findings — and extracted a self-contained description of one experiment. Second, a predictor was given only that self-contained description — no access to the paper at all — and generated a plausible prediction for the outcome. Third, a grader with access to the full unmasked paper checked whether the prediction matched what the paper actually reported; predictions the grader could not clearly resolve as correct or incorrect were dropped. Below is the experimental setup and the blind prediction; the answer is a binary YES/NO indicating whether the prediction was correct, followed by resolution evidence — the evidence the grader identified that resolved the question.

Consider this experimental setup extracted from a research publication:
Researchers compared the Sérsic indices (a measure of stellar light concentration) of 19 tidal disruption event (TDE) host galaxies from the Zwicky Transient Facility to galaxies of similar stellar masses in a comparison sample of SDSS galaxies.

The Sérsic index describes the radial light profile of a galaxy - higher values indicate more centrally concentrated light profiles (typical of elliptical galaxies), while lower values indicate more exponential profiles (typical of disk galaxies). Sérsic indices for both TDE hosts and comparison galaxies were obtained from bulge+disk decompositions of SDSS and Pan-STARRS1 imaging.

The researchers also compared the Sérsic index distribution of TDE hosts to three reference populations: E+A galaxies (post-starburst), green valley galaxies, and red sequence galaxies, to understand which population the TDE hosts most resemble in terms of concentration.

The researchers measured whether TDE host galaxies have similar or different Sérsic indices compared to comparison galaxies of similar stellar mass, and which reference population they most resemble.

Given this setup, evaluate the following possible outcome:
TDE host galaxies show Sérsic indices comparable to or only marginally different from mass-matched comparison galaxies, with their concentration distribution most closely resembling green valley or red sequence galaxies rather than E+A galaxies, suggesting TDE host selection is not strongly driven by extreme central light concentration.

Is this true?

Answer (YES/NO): NO